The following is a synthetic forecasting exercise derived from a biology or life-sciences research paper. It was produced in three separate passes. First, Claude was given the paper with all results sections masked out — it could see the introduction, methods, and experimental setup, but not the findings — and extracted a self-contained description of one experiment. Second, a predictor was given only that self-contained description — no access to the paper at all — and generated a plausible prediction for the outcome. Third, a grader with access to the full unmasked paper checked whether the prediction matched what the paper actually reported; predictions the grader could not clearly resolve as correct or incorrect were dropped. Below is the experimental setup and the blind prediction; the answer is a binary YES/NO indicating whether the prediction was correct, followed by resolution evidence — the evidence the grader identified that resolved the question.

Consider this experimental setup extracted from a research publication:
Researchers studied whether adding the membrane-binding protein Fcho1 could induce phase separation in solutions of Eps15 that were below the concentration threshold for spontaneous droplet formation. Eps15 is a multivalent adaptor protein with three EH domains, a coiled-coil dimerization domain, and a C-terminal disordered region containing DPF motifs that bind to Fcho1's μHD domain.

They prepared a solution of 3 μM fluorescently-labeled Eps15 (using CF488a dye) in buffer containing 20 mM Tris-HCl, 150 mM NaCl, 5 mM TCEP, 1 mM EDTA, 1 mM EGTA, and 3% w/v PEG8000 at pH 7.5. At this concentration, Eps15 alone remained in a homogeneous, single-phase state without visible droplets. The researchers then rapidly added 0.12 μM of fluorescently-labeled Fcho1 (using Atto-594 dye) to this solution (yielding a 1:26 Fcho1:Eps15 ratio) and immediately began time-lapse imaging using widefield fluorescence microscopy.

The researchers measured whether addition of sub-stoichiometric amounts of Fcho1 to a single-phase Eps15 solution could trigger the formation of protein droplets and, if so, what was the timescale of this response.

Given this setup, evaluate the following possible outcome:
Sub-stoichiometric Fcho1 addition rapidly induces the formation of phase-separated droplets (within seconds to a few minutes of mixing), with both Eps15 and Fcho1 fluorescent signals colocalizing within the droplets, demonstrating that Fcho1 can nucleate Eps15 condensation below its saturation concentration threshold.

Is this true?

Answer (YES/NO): YES